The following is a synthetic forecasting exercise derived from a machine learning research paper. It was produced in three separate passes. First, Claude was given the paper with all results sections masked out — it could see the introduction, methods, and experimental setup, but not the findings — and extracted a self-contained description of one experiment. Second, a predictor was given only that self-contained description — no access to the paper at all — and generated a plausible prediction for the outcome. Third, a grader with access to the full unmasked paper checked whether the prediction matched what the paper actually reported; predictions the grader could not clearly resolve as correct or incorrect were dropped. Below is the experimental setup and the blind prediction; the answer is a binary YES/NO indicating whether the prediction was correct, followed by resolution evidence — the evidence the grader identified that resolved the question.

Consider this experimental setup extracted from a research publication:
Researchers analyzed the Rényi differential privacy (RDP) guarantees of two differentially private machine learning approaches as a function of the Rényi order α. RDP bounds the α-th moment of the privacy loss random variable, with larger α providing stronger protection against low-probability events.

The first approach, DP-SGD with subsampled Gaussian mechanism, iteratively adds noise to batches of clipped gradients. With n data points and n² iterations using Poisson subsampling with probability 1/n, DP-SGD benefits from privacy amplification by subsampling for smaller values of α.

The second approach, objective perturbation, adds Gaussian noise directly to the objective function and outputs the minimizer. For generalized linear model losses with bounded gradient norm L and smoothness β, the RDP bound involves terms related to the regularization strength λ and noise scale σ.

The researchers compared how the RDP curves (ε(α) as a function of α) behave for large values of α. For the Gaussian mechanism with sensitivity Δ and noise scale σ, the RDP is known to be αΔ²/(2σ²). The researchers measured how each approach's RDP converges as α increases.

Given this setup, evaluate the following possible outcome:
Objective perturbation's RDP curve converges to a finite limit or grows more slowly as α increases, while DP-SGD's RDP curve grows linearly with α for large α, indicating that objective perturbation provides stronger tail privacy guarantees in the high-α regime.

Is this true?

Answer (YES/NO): NO